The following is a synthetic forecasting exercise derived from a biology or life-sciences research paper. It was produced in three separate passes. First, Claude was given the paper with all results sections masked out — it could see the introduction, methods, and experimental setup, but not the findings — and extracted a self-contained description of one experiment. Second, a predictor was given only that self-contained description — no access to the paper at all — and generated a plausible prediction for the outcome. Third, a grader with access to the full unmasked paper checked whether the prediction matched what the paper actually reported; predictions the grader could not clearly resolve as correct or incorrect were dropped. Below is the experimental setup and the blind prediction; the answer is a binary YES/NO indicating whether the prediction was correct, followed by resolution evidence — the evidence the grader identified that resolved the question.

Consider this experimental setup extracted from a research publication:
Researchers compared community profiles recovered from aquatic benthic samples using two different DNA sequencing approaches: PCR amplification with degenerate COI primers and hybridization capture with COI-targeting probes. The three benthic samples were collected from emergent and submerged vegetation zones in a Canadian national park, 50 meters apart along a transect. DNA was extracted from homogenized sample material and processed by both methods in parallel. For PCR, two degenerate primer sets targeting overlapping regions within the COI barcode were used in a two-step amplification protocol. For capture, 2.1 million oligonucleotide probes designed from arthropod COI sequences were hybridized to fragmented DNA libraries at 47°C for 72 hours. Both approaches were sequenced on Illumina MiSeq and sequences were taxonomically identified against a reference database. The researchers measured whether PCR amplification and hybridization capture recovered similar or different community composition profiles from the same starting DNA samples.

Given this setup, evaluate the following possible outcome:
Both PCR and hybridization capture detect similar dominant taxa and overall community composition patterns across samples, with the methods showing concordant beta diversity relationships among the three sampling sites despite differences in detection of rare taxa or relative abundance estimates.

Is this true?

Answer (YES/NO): NO